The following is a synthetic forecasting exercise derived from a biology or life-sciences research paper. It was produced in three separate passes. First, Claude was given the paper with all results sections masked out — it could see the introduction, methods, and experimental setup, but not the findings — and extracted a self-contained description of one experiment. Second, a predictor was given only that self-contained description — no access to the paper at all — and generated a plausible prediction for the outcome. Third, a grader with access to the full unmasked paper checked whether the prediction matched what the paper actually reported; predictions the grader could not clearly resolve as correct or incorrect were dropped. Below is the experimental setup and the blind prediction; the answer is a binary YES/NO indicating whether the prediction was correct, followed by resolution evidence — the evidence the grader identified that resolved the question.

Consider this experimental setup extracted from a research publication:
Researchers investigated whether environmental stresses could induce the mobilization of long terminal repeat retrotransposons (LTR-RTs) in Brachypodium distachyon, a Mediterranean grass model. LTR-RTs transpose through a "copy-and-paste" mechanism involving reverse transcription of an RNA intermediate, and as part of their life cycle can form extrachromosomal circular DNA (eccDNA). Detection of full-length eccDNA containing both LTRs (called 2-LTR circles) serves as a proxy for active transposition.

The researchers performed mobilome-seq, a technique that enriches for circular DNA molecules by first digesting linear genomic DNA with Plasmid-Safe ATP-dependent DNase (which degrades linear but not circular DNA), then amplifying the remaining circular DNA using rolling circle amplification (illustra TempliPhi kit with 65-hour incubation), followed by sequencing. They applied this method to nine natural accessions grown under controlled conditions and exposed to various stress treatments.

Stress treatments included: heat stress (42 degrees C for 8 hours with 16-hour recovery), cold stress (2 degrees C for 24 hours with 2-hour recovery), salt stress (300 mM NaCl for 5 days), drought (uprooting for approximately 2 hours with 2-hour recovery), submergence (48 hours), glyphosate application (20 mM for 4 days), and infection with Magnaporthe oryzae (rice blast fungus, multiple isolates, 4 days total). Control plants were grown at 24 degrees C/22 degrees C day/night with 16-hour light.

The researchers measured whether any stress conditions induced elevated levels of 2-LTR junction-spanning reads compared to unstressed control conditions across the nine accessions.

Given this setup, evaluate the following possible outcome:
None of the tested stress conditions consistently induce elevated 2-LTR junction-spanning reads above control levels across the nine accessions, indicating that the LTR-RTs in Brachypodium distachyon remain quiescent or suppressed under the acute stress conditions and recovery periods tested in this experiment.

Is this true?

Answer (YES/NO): YES